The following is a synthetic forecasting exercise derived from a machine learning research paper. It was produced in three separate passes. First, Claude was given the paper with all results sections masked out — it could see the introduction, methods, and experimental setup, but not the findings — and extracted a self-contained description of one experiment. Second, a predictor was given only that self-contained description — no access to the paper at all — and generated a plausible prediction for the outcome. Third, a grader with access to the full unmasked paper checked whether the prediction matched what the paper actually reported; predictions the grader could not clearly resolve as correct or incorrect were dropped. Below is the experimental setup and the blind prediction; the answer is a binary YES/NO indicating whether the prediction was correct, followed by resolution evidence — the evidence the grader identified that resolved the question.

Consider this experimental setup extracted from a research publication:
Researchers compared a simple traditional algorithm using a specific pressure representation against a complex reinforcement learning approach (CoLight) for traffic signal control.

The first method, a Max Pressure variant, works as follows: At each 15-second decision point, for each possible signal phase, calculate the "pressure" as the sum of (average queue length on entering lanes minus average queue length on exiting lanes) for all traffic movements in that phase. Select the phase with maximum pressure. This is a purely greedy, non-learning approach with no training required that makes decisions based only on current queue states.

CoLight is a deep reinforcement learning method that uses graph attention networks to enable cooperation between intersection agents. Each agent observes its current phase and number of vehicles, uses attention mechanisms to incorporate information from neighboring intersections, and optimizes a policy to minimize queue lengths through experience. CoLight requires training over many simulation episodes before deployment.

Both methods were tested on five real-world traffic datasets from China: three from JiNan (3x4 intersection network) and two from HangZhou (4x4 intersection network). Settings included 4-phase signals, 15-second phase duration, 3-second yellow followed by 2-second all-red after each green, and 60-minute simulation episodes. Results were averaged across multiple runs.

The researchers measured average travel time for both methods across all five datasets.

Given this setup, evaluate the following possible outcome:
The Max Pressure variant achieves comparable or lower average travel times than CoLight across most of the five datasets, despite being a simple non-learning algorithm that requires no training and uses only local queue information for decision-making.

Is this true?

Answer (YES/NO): YES